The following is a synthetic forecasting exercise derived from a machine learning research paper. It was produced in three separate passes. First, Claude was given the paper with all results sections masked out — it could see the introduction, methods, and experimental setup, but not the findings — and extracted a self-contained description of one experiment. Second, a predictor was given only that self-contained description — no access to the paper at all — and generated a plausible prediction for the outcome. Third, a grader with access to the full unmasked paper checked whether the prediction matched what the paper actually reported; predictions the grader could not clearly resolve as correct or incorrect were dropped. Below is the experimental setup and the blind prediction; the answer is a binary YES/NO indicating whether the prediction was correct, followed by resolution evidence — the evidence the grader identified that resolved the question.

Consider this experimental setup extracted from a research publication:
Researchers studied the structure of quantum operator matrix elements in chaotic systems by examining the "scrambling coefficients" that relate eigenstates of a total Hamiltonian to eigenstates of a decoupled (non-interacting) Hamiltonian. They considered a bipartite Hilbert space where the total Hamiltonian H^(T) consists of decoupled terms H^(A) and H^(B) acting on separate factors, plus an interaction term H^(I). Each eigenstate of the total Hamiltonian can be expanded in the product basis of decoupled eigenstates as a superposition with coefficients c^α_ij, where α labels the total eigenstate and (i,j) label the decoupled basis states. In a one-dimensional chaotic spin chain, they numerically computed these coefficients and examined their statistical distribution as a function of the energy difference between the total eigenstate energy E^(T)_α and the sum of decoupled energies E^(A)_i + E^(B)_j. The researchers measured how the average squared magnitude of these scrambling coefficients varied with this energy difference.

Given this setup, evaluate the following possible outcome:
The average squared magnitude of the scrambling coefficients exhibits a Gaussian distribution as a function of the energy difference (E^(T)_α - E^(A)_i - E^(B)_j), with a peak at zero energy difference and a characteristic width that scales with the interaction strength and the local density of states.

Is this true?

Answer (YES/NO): NO